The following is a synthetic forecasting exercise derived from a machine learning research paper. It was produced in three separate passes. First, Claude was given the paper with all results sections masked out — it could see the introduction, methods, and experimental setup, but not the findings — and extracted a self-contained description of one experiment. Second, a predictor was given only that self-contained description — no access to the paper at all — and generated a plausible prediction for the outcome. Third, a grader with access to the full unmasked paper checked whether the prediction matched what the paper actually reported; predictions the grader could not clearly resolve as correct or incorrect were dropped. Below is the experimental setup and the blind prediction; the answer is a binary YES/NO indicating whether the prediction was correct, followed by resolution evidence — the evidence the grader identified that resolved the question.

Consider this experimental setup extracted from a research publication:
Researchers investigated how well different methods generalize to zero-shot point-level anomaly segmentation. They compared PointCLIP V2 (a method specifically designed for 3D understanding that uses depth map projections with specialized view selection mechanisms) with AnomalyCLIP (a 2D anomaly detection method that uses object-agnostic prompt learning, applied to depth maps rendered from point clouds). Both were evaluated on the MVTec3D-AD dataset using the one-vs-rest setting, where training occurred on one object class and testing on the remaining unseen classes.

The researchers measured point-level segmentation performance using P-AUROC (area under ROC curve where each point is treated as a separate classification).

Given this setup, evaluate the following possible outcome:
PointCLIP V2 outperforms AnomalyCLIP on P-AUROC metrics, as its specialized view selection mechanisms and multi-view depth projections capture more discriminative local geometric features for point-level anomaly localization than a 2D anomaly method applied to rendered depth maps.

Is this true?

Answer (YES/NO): NO